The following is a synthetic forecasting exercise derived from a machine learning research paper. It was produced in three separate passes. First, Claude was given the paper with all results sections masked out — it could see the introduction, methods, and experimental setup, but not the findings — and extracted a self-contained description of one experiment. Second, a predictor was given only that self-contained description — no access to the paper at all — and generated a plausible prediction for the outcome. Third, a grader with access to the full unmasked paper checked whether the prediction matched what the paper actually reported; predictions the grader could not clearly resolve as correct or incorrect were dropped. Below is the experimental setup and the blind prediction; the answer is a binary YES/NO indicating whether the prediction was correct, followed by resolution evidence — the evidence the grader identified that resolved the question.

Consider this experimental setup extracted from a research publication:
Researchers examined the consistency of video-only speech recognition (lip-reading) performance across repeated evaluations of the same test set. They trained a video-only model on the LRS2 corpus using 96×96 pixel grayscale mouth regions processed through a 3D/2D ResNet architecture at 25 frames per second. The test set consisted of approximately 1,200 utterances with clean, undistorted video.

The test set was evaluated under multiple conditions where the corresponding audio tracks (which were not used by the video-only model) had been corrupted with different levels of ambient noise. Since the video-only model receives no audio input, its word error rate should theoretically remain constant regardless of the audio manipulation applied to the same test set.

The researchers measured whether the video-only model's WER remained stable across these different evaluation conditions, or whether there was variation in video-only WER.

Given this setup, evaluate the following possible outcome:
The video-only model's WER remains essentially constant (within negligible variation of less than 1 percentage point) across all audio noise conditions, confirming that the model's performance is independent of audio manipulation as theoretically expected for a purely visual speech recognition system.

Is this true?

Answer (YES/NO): NO